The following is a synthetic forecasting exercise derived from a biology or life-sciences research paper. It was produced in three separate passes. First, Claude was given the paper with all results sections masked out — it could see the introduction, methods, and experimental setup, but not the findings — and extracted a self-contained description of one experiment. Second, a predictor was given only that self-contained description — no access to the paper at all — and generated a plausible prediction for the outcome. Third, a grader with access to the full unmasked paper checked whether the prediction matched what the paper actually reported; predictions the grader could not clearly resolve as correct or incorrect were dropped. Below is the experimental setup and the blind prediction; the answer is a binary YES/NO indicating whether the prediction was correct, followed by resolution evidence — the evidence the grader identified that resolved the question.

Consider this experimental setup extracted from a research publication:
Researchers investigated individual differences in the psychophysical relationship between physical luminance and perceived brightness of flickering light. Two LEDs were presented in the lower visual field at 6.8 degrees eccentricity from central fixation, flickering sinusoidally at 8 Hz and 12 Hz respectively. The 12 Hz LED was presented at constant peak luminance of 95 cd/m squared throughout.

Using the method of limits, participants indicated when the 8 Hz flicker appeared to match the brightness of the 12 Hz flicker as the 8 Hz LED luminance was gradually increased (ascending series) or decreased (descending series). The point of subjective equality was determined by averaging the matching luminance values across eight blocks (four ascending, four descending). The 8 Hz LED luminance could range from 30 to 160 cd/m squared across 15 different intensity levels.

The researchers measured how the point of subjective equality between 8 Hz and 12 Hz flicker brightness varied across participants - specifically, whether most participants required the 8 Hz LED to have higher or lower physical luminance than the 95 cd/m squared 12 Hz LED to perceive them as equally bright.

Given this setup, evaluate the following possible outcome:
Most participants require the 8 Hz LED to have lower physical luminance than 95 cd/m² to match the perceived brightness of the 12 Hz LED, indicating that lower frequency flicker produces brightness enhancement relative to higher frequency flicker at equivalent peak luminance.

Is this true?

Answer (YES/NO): YES